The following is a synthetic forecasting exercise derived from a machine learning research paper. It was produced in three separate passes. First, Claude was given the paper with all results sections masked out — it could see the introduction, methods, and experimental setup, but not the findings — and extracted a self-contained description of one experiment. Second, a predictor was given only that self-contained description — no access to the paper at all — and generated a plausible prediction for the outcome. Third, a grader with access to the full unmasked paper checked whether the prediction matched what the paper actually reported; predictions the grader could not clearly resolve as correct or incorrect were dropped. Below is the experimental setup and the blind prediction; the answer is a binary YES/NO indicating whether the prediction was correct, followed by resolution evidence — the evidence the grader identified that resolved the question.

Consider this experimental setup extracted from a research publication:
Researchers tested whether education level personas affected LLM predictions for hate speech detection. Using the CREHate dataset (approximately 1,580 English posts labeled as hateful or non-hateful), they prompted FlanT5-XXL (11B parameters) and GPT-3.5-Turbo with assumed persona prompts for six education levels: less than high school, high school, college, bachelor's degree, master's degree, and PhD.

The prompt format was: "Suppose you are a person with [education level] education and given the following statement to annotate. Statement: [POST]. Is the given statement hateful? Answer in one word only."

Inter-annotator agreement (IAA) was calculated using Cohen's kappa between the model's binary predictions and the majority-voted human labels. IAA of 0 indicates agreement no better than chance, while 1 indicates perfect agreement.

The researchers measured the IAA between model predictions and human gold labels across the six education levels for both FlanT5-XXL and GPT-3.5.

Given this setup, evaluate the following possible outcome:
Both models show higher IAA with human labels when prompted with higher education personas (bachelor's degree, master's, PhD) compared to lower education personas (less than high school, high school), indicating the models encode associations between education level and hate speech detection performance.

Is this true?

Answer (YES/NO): NO